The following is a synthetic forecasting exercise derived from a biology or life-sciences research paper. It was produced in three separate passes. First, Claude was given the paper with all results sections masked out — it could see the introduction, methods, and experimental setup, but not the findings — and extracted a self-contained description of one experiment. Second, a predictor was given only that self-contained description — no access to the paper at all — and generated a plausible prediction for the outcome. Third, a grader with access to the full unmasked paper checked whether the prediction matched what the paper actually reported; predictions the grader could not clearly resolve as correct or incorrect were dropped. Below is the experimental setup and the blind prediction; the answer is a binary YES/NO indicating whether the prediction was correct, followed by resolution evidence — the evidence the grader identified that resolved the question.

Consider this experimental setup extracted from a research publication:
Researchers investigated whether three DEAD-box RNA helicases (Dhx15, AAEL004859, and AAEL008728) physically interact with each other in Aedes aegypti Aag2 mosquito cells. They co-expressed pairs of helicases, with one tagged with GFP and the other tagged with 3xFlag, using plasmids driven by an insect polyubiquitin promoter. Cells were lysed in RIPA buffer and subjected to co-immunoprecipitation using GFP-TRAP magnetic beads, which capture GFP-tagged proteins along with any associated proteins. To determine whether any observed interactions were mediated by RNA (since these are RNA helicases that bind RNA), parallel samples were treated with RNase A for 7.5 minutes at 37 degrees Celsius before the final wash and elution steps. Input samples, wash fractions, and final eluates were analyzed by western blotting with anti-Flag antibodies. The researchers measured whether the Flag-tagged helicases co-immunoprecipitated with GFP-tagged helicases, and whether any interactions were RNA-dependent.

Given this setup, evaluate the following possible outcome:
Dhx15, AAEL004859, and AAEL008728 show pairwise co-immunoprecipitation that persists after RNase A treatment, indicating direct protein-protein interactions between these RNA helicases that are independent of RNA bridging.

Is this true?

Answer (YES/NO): NO